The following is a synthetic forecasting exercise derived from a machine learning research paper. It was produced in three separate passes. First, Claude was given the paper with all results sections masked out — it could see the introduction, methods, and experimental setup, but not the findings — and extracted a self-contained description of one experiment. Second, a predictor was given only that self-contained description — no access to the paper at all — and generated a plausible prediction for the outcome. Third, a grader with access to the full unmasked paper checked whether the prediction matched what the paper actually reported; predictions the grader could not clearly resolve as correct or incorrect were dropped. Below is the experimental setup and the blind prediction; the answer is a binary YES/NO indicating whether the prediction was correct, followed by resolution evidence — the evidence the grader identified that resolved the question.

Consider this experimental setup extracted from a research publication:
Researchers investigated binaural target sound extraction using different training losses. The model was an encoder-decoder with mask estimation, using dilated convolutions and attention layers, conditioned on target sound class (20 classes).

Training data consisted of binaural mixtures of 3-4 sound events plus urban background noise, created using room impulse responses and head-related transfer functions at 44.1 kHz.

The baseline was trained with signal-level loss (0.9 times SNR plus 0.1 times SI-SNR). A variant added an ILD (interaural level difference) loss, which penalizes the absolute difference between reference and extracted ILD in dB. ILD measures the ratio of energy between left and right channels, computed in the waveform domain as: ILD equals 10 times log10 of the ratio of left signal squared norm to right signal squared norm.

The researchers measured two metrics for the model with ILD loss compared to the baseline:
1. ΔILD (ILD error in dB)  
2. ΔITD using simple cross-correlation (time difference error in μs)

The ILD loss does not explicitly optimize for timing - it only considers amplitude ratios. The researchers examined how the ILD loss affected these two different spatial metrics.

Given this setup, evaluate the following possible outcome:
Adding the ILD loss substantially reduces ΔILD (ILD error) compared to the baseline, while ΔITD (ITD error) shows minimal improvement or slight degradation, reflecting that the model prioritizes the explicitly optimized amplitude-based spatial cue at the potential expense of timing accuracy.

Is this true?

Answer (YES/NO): NO